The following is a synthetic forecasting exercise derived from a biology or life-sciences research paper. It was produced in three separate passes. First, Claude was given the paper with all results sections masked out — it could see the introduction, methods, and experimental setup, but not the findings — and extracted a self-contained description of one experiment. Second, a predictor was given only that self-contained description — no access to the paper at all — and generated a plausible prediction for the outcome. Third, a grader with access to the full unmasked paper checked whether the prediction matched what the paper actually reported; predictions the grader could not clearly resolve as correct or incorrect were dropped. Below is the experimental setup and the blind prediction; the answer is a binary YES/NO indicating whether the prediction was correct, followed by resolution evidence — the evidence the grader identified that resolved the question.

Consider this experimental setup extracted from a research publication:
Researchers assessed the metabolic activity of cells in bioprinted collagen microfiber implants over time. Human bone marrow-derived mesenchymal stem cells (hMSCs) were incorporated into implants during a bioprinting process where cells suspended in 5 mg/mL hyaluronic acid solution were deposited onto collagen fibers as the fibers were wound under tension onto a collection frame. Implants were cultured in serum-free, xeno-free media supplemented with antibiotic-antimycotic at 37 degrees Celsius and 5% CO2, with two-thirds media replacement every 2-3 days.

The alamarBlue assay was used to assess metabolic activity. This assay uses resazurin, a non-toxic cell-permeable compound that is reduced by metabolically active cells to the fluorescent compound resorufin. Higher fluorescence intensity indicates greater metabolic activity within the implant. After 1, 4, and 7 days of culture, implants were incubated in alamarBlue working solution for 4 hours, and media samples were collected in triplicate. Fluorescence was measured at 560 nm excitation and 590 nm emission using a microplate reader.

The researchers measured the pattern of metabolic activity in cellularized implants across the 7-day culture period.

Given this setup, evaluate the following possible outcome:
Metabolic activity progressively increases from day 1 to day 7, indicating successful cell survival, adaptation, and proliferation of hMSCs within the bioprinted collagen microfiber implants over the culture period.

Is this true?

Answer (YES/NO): YES